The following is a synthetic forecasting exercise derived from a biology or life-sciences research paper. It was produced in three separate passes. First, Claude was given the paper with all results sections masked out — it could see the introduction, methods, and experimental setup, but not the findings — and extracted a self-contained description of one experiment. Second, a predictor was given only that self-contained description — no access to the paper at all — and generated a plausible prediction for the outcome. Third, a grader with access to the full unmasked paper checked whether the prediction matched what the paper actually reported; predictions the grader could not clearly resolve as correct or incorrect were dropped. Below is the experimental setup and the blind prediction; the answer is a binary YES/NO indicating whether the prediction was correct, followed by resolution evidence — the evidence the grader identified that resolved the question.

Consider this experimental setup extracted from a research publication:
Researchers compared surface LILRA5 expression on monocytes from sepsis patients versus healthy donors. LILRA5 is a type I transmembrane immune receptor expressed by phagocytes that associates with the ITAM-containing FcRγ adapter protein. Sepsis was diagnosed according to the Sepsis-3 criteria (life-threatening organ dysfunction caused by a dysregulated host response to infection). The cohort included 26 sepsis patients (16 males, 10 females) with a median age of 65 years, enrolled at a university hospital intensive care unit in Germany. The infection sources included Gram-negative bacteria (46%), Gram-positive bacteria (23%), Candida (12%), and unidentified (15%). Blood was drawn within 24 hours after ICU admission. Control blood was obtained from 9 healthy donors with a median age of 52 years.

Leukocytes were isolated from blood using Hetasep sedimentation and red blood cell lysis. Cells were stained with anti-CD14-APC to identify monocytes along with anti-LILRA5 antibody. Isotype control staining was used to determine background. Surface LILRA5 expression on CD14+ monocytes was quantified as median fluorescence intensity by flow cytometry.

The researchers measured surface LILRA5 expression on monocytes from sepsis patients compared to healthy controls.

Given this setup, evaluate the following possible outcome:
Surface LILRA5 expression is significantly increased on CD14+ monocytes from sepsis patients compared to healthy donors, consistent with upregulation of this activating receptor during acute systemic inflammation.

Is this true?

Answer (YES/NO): NO